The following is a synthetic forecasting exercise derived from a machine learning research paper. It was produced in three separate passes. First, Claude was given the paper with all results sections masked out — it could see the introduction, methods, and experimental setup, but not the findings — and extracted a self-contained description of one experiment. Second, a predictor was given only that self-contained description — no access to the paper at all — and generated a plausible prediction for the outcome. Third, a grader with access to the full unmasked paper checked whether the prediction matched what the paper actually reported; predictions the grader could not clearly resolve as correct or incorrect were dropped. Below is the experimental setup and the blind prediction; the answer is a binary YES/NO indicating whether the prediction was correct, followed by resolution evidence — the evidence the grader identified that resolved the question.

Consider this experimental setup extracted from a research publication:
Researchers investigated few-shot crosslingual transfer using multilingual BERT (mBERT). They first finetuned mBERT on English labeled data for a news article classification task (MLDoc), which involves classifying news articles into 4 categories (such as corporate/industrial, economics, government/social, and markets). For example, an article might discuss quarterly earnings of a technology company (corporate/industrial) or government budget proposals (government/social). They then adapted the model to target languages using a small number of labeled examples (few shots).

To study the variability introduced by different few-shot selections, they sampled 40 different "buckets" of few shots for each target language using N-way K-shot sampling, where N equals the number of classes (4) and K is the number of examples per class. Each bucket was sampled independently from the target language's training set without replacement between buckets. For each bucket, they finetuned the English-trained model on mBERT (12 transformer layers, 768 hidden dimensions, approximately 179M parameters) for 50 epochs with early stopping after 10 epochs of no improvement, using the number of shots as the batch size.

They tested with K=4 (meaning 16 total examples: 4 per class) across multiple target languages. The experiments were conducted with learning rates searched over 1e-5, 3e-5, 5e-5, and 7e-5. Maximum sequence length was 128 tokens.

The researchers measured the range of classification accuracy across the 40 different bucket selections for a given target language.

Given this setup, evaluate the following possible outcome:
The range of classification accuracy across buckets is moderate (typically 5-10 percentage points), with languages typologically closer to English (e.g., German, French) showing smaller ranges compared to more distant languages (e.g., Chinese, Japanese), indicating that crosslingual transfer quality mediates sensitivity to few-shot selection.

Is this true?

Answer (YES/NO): NO